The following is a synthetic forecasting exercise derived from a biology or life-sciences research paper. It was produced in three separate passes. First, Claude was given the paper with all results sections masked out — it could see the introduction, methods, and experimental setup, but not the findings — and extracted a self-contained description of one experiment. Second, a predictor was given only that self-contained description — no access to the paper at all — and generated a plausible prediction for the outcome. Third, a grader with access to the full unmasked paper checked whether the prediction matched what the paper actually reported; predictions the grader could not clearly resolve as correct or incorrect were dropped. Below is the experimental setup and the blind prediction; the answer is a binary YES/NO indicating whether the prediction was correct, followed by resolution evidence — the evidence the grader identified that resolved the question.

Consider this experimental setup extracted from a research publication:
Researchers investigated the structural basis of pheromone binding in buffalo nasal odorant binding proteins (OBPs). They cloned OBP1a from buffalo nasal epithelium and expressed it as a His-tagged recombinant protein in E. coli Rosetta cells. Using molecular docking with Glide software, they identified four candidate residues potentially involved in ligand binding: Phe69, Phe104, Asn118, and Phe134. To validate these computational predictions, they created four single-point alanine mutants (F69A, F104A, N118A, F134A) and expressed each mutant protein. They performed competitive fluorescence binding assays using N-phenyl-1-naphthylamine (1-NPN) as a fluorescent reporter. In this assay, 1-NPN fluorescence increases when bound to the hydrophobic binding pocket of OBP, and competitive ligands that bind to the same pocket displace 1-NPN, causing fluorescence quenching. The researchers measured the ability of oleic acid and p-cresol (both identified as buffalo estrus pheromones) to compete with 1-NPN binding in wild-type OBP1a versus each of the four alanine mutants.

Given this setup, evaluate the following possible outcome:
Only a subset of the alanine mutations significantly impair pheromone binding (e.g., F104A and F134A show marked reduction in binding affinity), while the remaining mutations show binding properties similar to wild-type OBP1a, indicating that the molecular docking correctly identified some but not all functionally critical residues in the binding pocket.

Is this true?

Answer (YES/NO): NO